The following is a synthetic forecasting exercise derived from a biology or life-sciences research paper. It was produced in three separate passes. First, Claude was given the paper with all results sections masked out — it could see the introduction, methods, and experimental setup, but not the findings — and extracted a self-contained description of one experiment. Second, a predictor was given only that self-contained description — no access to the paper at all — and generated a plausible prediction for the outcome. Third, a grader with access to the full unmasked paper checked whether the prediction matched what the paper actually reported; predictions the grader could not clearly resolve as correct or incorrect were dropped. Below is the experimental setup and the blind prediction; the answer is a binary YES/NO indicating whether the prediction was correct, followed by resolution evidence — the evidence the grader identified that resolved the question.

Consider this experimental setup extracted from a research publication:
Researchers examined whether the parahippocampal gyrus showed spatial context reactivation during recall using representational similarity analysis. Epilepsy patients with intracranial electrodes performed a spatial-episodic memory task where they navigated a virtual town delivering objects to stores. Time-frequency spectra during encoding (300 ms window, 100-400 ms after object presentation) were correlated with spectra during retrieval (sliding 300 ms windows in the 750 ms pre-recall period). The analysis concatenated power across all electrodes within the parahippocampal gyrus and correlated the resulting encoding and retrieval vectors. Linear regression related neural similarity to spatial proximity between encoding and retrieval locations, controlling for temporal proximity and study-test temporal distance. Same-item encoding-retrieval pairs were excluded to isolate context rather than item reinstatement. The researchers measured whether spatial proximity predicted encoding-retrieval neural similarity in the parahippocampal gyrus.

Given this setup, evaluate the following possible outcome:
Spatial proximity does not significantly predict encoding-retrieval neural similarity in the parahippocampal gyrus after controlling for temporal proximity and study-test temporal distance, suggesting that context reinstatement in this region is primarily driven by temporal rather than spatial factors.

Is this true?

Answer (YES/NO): NO